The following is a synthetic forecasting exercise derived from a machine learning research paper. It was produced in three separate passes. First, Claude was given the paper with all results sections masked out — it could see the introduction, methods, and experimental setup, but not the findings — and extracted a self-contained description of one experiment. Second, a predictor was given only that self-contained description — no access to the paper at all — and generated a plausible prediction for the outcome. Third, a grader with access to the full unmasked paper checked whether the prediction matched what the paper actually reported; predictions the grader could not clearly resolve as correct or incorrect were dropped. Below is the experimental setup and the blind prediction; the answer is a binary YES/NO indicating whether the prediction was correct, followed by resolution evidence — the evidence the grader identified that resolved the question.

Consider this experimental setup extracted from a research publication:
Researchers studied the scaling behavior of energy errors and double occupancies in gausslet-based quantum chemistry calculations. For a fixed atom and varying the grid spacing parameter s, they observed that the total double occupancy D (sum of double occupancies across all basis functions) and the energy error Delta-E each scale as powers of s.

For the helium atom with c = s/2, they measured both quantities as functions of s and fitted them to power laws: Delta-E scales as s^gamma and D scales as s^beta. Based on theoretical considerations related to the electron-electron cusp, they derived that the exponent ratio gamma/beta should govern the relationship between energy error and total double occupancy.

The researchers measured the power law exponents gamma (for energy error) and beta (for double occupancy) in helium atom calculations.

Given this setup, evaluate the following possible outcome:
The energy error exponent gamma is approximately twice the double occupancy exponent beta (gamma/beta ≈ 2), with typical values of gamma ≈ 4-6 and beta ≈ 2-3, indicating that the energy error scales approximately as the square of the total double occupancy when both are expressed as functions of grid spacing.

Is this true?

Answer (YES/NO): NO